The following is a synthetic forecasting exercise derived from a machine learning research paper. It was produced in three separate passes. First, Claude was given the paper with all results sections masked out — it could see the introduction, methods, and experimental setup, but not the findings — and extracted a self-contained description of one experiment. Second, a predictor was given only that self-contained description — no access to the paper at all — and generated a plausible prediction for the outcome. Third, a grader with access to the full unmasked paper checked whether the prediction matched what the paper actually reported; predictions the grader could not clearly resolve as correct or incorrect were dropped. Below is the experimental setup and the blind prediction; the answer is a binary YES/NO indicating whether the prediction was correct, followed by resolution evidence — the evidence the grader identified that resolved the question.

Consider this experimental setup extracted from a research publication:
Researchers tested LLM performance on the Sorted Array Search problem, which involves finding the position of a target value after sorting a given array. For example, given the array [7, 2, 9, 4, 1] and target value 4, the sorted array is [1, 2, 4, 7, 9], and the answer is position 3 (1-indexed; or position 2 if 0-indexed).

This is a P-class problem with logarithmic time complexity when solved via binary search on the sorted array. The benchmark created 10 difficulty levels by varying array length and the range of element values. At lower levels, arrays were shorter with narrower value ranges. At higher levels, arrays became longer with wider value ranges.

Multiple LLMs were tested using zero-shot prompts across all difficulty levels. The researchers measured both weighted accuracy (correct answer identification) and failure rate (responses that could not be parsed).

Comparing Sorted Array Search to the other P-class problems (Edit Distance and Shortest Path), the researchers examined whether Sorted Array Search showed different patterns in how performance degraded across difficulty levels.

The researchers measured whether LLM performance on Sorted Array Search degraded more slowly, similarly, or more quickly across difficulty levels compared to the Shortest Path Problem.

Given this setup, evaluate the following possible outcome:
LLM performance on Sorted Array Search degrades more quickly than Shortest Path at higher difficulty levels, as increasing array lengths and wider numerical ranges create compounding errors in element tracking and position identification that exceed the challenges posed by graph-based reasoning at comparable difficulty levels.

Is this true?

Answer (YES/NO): NO